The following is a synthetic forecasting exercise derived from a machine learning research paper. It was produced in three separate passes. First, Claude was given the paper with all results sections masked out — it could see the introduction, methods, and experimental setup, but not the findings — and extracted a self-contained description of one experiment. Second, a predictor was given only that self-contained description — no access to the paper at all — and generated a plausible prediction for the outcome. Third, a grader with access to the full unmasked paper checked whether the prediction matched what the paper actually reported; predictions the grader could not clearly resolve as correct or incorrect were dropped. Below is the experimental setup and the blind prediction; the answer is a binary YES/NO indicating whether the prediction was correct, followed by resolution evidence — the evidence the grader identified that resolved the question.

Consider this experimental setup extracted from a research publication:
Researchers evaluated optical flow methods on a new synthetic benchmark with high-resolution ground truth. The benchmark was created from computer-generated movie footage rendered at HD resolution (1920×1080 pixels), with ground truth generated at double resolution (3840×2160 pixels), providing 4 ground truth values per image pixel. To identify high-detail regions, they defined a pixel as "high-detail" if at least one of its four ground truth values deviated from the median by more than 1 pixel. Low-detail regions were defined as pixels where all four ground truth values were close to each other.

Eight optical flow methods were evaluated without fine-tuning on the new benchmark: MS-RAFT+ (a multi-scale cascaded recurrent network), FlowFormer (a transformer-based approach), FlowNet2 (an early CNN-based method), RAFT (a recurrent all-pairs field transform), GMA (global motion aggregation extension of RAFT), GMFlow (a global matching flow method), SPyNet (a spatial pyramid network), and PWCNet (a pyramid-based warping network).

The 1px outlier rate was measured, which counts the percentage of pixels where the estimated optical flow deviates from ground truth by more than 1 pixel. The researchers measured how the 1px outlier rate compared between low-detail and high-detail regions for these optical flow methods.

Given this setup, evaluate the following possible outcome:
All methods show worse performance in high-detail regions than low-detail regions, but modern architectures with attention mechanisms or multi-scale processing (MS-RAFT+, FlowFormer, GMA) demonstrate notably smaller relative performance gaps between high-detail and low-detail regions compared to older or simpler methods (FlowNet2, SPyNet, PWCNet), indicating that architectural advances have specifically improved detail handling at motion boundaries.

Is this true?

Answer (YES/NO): NO